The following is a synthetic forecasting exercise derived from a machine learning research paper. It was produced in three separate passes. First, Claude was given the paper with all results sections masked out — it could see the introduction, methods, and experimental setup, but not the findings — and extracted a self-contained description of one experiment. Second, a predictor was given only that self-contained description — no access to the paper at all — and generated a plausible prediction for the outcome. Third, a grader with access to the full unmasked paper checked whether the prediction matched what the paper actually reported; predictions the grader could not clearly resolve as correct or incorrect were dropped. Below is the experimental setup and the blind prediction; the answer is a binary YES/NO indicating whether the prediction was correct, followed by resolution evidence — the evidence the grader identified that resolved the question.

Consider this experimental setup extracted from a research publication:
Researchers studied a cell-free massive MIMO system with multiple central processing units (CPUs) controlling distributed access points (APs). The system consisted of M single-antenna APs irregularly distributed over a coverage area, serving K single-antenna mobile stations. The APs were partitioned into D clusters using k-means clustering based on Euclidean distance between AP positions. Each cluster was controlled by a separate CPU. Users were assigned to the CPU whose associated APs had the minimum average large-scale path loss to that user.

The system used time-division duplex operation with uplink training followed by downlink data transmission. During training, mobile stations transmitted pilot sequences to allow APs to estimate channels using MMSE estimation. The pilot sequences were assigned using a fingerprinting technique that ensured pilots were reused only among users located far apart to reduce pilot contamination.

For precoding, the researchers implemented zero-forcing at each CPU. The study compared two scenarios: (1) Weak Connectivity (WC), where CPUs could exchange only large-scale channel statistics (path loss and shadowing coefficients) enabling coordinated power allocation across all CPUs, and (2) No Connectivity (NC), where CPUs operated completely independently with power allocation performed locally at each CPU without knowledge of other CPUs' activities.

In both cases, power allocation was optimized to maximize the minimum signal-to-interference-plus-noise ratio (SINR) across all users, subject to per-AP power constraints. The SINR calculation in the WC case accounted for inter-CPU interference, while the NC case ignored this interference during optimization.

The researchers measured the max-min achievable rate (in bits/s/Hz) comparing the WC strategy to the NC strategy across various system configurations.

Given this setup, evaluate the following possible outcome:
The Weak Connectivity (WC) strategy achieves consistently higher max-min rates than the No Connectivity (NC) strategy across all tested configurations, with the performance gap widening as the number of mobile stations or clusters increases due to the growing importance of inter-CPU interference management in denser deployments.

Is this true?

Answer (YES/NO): YES